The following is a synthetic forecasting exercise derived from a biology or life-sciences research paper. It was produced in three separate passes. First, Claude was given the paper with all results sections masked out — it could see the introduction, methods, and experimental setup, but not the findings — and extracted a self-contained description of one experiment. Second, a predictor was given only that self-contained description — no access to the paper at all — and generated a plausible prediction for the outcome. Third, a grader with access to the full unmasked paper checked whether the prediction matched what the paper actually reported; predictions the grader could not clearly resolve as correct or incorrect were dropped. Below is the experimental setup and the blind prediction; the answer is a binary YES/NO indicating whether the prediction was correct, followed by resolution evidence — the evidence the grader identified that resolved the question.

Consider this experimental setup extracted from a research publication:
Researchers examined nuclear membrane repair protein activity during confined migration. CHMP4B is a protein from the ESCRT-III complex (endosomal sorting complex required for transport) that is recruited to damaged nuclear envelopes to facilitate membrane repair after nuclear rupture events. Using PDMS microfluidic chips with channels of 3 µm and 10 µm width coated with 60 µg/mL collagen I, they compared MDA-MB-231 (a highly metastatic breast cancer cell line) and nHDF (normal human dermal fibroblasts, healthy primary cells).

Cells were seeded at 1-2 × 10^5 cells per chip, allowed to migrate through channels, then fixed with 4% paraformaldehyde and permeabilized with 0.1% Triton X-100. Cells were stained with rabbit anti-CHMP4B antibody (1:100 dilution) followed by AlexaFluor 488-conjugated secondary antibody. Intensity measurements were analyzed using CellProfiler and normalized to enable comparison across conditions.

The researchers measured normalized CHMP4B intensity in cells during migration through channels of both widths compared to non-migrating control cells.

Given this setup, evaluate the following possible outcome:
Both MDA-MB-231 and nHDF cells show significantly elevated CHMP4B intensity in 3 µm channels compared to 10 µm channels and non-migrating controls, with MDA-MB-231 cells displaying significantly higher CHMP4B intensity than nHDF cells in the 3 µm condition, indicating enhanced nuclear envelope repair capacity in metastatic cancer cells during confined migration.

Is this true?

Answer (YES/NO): NO